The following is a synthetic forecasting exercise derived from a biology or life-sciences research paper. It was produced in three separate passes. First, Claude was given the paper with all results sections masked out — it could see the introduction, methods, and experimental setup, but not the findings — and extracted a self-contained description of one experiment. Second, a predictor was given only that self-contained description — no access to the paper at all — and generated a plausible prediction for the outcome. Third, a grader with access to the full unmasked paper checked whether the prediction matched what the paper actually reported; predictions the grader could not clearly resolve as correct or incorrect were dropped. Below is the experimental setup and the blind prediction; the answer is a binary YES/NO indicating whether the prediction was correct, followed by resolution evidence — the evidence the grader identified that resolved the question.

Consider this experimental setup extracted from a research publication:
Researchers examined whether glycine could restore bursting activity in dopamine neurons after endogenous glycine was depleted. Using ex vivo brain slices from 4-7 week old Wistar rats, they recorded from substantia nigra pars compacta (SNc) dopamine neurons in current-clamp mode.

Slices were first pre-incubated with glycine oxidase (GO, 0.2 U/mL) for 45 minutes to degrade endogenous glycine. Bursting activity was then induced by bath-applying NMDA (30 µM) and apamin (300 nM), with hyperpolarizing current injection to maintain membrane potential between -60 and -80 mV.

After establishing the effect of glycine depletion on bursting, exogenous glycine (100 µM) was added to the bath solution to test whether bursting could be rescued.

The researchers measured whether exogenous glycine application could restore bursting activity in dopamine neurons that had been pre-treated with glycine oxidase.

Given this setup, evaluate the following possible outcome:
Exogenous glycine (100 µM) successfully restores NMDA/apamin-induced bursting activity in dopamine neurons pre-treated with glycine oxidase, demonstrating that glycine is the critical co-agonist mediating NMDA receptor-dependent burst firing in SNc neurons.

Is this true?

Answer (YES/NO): NO